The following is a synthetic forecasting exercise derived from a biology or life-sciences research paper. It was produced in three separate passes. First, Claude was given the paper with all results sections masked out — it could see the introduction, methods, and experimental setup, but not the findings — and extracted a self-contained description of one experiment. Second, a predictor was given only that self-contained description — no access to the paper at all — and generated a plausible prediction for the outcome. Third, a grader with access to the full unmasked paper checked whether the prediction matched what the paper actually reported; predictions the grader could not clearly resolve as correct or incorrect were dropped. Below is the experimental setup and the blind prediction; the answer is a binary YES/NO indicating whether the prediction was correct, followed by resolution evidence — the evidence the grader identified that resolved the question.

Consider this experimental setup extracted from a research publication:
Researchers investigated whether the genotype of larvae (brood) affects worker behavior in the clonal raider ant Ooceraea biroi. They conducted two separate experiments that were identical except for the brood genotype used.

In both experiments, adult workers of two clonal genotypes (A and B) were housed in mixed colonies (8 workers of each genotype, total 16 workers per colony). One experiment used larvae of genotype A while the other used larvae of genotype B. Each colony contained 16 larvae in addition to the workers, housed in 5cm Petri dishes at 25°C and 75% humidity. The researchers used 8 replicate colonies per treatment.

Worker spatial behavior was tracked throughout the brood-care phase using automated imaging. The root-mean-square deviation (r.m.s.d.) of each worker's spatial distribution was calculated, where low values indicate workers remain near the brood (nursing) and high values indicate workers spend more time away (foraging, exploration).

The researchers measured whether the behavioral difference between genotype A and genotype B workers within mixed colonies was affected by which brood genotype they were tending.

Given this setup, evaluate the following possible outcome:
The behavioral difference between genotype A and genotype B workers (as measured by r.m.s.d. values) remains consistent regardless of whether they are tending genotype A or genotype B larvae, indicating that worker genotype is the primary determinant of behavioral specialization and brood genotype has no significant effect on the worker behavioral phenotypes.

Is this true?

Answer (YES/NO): NO